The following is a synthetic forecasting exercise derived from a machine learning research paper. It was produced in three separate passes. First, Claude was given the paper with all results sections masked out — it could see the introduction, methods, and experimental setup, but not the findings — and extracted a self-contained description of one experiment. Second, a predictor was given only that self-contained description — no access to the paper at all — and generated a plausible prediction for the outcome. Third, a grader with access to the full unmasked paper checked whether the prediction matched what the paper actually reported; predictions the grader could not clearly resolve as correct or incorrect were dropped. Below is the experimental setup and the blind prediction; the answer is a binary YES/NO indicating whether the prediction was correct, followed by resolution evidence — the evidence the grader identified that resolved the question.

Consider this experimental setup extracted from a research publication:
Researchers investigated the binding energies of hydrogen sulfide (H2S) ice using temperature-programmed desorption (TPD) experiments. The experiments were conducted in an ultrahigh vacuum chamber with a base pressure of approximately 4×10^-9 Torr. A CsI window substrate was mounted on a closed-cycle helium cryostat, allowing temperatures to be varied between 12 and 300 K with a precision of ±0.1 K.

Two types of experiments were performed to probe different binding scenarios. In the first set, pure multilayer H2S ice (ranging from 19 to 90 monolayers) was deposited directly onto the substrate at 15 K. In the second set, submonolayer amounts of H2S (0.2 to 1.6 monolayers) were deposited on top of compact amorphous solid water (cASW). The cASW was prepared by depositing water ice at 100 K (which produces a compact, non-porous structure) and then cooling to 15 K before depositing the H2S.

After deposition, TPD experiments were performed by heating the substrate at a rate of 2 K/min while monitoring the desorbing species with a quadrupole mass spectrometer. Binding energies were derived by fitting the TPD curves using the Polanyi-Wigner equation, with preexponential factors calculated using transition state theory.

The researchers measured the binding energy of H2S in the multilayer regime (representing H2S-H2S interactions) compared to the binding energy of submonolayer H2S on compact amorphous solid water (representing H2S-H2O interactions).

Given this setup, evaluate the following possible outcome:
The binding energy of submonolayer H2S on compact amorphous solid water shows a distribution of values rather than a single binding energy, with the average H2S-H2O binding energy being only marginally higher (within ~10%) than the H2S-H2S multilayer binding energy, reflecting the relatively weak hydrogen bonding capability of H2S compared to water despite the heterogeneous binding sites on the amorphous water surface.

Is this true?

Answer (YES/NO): YES